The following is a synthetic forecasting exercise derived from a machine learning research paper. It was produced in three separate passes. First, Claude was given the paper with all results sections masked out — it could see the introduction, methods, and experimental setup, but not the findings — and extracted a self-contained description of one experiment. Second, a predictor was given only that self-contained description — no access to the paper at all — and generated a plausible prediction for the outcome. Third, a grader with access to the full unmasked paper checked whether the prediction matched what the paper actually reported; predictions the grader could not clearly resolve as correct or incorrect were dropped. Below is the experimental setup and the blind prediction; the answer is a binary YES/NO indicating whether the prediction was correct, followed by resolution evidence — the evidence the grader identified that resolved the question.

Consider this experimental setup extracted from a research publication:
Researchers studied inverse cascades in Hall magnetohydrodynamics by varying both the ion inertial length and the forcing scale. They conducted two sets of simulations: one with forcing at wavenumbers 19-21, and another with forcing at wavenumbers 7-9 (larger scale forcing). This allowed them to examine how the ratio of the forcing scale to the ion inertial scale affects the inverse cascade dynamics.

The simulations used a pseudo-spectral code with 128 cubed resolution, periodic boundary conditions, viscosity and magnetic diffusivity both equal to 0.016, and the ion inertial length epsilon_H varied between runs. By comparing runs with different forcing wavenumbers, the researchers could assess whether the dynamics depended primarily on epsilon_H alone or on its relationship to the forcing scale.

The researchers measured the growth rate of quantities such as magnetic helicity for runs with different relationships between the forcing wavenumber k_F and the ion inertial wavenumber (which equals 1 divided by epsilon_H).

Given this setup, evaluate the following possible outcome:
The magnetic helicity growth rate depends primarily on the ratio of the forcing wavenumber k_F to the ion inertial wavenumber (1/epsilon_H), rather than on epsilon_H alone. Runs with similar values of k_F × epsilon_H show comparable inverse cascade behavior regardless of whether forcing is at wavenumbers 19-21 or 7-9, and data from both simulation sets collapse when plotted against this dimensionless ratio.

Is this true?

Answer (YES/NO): NO